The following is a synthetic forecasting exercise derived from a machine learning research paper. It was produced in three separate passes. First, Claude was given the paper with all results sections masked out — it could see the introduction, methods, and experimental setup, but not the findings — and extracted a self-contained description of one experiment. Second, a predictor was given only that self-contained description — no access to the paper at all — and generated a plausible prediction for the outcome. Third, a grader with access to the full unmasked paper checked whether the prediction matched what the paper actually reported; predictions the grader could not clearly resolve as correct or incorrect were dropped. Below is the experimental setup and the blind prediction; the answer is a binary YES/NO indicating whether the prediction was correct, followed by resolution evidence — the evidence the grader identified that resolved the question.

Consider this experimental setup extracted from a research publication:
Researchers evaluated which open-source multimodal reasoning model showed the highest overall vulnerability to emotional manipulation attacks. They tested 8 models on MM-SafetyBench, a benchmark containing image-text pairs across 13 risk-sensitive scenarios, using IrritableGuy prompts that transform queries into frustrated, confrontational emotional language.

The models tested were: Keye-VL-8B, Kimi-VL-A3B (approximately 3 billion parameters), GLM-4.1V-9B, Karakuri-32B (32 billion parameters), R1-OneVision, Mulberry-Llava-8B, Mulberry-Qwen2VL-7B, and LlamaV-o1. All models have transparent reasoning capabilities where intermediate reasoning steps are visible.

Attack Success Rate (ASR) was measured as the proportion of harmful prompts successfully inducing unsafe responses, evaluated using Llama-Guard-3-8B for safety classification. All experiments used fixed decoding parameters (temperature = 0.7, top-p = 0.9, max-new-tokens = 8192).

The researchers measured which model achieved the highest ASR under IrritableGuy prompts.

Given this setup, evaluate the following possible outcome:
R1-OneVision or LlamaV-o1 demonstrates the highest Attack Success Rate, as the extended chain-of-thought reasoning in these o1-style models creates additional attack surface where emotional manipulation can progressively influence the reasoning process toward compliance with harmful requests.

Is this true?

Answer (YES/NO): NO